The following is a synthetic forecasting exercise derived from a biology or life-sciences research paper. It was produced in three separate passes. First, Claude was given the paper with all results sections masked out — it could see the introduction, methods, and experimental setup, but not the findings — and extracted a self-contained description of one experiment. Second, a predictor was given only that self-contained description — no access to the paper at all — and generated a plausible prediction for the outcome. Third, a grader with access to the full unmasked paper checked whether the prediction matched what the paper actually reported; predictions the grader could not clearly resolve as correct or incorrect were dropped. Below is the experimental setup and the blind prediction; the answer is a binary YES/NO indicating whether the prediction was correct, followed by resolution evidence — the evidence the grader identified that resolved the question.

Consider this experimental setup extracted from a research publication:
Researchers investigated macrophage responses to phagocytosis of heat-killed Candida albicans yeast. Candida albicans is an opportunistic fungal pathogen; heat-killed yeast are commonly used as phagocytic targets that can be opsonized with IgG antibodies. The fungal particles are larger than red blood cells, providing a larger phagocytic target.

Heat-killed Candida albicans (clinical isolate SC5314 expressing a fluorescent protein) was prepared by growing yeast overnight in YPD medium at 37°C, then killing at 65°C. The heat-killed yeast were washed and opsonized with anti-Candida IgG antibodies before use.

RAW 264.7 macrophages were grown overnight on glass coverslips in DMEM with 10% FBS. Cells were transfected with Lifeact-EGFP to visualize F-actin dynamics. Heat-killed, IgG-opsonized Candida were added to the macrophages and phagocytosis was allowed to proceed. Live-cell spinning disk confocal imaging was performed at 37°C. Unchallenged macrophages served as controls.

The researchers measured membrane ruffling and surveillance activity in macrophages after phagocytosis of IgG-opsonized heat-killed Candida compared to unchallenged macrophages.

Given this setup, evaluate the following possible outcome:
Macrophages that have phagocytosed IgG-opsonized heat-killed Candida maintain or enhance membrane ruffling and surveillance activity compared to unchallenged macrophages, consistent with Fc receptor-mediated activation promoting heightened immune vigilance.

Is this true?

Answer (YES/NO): NO